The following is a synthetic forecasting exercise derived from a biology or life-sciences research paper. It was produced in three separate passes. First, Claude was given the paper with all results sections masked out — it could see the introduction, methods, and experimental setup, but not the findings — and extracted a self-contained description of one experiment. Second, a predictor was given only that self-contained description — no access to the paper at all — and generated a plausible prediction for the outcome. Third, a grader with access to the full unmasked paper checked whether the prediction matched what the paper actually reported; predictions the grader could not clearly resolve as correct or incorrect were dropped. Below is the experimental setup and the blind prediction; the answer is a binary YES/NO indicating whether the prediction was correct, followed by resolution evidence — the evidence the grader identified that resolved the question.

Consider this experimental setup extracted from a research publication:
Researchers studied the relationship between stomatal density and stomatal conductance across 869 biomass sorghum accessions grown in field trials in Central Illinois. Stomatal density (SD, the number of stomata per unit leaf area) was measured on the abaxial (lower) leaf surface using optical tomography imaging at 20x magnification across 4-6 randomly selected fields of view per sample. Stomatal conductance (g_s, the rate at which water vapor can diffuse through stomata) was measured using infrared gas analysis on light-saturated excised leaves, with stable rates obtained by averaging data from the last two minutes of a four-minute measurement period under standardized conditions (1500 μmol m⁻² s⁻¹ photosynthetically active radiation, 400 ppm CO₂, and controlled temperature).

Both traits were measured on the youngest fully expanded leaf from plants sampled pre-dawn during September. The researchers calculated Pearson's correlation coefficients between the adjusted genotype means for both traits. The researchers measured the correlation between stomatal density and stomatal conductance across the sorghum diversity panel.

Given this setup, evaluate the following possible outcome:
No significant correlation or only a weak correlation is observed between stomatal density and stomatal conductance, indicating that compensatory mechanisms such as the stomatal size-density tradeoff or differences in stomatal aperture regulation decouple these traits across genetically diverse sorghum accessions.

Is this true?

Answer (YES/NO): YES